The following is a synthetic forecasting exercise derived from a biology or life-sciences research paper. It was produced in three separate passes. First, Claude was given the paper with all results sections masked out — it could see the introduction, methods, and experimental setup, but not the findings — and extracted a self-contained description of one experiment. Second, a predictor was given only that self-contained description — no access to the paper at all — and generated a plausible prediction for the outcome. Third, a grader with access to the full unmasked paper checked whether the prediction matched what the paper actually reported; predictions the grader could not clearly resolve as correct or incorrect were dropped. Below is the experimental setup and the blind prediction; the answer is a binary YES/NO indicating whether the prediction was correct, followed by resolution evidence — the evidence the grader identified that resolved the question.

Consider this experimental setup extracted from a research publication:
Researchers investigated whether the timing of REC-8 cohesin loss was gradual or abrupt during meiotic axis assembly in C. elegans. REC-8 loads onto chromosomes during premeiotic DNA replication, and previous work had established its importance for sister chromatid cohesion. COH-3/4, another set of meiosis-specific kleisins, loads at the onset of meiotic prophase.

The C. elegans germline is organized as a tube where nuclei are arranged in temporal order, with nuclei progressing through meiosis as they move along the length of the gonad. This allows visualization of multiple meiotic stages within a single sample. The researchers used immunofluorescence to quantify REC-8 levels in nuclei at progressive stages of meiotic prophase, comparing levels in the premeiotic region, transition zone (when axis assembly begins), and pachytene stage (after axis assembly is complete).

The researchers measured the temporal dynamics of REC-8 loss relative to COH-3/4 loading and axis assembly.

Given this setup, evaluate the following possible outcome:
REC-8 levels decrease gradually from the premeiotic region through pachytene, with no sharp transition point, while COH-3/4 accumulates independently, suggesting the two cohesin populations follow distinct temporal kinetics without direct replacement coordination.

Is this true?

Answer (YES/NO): NO